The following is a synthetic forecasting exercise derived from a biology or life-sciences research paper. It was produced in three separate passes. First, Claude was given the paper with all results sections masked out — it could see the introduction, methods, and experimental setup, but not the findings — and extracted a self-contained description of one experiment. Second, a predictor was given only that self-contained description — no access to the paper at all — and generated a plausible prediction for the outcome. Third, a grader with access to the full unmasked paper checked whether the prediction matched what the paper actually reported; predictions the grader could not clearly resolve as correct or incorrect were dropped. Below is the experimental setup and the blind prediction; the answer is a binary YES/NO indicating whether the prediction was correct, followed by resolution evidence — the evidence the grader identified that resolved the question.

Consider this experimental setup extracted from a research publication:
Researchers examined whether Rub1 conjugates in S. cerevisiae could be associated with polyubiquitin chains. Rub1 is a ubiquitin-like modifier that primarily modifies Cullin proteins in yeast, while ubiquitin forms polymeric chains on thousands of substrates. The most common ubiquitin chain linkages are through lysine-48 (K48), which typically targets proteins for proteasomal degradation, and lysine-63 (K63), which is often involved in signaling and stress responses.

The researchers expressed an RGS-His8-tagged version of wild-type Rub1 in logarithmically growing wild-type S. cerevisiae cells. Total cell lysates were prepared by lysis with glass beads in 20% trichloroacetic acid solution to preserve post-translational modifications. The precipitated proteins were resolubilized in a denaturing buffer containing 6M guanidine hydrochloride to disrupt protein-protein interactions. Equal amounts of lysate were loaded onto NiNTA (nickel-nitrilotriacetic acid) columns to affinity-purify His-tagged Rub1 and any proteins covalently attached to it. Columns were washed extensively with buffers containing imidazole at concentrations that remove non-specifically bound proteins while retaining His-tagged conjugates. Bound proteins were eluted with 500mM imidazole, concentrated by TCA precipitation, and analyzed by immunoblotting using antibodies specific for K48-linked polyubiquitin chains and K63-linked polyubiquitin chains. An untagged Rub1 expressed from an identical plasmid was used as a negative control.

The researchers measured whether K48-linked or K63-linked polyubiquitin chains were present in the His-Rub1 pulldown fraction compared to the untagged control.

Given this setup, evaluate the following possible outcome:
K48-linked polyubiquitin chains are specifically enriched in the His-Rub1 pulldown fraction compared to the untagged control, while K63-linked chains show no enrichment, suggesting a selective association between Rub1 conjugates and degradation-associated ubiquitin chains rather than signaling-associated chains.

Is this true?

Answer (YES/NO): NO